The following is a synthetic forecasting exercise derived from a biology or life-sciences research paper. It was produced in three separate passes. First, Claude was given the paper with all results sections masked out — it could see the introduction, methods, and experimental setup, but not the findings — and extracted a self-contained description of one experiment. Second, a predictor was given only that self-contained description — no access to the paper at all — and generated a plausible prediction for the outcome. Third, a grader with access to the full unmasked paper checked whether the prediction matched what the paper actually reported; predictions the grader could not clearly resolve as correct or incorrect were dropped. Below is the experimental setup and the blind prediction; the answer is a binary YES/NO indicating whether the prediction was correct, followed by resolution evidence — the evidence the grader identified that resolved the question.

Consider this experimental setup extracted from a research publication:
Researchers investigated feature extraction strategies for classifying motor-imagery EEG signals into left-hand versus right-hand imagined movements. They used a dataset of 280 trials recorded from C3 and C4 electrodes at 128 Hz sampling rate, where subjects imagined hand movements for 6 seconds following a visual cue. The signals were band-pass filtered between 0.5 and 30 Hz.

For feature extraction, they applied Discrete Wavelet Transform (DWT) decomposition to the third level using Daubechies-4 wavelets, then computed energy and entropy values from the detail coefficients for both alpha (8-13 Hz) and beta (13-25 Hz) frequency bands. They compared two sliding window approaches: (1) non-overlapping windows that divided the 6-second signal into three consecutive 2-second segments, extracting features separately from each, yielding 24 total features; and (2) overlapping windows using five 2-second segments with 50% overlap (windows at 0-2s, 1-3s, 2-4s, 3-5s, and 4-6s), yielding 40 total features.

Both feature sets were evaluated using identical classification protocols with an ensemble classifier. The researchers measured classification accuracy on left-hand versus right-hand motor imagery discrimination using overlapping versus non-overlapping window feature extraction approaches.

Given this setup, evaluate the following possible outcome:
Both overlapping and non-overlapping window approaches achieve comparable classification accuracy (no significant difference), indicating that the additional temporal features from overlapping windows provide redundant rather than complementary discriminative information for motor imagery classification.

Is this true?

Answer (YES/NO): NO